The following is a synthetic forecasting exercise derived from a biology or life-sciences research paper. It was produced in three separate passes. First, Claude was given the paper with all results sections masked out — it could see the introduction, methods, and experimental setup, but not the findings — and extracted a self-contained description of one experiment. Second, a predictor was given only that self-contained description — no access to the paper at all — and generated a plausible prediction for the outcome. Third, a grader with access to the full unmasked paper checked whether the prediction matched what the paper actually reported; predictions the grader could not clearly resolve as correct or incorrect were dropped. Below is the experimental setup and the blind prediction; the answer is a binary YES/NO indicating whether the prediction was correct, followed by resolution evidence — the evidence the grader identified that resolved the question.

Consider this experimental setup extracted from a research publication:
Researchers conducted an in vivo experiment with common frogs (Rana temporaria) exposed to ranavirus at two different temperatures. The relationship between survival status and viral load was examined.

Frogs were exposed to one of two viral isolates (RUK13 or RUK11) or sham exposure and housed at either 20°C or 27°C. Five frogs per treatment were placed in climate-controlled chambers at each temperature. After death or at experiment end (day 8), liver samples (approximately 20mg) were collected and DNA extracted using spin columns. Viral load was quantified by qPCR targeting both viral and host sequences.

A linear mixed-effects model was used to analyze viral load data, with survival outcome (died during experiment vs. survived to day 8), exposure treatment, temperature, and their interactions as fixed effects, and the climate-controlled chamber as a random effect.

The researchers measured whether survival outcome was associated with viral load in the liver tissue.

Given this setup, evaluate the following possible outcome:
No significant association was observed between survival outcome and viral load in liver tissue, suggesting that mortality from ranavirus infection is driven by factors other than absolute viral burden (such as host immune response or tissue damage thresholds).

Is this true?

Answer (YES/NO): NO